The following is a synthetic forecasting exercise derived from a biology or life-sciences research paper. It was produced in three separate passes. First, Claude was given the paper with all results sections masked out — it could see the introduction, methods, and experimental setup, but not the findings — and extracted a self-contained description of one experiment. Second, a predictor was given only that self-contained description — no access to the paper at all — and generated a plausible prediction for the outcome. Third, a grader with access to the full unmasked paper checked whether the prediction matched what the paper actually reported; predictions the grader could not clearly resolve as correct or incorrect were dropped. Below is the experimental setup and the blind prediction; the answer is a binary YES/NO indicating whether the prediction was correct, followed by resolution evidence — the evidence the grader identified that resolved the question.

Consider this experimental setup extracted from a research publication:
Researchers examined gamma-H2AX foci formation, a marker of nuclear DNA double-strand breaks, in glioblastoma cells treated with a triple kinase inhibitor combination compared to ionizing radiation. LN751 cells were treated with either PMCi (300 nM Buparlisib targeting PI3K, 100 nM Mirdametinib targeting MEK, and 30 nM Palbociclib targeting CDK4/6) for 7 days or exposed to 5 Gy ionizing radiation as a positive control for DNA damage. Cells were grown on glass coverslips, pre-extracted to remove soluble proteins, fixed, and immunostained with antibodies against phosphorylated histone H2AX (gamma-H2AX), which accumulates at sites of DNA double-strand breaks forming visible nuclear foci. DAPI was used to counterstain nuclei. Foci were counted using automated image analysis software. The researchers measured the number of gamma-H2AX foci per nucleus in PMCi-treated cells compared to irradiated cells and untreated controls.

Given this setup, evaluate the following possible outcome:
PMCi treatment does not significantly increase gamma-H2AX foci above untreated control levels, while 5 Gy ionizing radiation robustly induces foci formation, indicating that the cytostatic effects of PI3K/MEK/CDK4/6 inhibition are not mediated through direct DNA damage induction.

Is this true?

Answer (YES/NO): YES